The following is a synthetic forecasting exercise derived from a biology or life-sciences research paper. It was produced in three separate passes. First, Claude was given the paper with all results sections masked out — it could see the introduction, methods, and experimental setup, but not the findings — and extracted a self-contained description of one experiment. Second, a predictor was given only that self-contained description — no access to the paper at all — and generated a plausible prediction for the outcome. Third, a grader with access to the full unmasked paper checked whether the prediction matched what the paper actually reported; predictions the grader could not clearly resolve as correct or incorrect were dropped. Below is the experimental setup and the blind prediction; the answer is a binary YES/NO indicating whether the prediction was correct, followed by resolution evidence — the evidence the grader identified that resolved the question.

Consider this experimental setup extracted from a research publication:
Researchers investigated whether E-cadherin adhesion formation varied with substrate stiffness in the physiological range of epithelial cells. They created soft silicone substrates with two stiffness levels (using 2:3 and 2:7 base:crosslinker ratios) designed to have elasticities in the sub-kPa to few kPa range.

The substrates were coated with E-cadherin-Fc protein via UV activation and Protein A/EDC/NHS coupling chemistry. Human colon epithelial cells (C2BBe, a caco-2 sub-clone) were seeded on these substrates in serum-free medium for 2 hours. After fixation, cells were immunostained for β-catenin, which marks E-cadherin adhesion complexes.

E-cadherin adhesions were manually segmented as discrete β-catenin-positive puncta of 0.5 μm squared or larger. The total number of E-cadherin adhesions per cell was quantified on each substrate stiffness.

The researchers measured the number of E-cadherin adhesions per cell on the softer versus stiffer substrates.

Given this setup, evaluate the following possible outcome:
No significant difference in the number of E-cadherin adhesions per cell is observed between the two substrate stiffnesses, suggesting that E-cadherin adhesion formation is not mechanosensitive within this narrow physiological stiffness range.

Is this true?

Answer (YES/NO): NO